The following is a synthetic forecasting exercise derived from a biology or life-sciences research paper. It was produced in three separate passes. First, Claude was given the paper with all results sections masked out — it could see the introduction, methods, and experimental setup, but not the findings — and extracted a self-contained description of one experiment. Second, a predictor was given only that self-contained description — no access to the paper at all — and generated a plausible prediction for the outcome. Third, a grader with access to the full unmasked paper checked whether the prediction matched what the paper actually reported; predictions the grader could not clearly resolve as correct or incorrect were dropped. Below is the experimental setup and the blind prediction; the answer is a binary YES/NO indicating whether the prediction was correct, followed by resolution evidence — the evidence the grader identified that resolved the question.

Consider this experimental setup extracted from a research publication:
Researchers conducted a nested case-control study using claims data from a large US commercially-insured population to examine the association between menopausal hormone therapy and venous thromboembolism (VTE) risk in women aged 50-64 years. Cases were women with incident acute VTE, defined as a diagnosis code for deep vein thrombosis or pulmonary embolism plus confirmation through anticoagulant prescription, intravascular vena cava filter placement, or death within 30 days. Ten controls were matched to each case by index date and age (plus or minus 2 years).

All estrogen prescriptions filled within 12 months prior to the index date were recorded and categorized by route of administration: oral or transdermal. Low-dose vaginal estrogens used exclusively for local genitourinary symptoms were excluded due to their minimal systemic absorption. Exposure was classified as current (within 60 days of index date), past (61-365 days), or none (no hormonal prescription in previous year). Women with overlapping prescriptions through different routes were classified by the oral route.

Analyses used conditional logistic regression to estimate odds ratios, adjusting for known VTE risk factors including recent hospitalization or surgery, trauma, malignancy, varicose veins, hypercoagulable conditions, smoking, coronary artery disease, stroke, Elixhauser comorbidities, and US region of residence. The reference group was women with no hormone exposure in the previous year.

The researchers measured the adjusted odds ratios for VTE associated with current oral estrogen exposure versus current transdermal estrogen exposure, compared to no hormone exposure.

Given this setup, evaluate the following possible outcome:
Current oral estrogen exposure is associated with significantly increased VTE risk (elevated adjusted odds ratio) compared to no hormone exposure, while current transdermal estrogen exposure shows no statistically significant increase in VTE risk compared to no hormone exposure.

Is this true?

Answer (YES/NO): YES